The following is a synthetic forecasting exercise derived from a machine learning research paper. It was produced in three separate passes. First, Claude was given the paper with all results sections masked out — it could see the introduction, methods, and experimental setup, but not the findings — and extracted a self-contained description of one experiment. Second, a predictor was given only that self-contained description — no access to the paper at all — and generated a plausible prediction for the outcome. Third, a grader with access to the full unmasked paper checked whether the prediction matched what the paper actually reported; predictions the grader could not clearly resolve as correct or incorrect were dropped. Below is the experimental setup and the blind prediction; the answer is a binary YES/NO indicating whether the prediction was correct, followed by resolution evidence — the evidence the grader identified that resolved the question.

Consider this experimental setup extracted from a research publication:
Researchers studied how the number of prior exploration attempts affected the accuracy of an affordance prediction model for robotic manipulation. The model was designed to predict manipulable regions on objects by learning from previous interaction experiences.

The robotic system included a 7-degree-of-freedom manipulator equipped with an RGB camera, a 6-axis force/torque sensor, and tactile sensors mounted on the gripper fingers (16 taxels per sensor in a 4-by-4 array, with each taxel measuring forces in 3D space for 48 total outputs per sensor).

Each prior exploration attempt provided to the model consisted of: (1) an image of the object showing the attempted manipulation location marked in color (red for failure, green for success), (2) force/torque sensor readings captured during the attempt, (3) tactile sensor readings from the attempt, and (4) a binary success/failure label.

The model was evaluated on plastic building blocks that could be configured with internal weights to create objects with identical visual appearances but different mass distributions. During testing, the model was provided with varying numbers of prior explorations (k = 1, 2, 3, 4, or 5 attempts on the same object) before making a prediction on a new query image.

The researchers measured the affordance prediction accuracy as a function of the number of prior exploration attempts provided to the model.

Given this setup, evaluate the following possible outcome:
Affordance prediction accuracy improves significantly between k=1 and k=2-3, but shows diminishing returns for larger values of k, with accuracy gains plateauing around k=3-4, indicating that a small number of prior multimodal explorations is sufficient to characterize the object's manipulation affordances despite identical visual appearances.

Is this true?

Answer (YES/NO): NO